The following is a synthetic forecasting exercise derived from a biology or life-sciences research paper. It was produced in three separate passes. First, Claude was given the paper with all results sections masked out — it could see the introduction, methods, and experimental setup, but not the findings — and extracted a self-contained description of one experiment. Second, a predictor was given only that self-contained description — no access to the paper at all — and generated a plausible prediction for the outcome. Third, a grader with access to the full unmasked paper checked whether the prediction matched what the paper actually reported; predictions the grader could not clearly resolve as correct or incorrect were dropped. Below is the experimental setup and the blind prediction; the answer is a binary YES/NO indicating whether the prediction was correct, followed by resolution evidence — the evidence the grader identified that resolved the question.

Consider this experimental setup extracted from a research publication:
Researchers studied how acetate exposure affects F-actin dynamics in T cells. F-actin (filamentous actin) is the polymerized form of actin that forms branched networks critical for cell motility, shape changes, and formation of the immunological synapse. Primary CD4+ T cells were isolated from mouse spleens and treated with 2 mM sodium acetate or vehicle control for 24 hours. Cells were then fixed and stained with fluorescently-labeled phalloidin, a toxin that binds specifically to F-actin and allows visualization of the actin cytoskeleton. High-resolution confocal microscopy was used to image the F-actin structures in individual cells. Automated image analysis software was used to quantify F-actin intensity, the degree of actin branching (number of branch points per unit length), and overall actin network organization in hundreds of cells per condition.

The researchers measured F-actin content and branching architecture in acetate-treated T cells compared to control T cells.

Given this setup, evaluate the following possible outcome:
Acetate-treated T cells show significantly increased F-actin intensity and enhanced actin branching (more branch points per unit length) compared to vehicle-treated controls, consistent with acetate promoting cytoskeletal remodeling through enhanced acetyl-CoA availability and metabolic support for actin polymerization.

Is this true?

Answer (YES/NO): NO